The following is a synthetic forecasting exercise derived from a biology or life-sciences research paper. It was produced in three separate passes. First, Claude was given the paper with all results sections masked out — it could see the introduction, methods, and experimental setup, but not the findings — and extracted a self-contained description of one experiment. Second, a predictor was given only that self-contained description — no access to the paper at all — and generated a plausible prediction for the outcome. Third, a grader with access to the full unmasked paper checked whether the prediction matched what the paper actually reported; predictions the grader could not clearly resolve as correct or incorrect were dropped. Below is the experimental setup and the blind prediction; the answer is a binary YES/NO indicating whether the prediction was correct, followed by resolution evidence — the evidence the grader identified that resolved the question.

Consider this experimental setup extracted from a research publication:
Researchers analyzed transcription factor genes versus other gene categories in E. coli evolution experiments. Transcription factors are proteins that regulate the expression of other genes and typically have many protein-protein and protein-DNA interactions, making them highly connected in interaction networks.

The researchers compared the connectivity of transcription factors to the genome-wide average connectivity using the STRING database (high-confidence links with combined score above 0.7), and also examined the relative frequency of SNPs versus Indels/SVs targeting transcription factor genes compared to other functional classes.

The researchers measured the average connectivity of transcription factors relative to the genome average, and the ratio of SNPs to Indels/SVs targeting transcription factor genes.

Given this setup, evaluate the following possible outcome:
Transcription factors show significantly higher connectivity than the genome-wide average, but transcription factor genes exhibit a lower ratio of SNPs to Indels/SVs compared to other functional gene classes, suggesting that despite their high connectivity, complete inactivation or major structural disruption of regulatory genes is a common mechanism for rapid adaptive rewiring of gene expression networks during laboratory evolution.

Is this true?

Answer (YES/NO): NO